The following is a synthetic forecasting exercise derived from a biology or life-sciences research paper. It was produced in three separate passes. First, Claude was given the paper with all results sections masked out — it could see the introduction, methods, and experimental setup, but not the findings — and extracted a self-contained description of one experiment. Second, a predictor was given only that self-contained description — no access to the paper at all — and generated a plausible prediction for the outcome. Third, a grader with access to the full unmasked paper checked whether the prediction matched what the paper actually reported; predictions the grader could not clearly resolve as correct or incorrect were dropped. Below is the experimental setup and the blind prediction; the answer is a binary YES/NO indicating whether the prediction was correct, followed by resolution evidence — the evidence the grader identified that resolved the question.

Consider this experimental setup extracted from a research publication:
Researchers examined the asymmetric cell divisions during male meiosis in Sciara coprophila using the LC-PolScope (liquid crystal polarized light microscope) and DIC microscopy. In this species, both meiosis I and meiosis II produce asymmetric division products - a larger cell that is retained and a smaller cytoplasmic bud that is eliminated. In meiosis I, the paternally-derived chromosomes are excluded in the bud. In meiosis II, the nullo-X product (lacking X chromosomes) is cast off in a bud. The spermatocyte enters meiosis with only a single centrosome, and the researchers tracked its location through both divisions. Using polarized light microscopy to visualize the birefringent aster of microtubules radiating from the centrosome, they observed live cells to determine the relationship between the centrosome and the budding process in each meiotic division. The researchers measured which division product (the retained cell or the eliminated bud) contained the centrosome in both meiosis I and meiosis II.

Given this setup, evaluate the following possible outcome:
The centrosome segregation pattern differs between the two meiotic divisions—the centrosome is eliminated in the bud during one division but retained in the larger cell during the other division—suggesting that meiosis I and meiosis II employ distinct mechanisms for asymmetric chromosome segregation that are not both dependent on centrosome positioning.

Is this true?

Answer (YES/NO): NO